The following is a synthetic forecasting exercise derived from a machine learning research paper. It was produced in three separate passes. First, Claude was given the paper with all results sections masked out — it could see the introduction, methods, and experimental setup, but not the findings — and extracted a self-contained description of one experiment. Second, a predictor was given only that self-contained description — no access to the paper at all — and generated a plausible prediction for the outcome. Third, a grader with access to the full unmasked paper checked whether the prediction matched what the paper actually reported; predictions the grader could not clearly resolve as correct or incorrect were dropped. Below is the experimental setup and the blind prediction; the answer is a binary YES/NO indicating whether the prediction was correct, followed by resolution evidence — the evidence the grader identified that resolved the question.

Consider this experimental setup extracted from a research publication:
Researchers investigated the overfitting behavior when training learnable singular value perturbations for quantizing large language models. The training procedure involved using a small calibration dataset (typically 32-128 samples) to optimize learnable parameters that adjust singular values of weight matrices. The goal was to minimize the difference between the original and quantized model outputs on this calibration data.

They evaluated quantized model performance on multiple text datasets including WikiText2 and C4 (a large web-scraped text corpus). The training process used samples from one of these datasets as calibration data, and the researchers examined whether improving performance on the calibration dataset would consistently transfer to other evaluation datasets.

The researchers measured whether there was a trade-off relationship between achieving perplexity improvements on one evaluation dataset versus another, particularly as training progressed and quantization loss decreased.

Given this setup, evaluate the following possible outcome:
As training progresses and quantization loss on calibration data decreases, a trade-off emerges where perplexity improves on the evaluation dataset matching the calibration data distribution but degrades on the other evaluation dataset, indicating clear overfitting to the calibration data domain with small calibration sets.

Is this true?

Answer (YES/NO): YES